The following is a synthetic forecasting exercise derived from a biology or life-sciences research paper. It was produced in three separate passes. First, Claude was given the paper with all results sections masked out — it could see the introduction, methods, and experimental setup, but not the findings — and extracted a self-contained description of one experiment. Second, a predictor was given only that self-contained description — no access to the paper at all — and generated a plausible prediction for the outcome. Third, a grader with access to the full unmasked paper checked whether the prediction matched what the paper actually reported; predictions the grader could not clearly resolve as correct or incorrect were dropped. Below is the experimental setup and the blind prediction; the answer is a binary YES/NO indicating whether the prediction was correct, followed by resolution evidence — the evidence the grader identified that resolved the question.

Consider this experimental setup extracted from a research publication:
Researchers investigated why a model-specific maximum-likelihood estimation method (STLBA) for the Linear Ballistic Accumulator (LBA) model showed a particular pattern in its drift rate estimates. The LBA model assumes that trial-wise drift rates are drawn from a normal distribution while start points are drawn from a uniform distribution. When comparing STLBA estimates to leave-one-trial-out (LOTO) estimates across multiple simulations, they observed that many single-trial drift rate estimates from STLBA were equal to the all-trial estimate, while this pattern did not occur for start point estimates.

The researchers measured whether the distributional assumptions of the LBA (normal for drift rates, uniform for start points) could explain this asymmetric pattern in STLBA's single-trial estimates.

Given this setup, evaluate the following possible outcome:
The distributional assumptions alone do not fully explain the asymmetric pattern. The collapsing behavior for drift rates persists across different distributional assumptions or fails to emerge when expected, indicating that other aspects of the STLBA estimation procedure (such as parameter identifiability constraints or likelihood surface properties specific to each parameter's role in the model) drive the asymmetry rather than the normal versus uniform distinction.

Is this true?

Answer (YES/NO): NO